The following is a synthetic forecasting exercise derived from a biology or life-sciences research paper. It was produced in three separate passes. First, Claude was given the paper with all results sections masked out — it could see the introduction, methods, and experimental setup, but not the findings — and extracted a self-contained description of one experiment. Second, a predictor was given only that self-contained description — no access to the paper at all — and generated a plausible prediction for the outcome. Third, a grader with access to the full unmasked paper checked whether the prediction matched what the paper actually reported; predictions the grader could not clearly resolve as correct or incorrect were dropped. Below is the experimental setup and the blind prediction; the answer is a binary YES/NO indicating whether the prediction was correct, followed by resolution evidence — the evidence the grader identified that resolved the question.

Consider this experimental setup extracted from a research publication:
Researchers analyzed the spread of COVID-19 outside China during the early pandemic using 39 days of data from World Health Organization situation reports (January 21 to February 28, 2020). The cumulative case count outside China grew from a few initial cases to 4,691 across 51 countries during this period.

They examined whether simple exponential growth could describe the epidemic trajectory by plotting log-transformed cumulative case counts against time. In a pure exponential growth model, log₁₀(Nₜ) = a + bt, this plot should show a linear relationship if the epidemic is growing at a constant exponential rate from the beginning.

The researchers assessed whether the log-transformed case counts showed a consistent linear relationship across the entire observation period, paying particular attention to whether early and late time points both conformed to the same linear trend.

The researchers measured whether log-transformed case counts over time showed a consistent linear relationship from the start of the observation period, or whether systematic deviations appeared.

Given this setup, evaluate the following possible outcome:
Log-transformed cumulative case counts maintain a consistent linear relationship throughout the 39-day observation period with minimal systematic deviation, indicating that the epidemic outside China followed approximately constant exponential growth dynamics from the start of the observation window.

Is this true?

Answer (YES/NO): NO